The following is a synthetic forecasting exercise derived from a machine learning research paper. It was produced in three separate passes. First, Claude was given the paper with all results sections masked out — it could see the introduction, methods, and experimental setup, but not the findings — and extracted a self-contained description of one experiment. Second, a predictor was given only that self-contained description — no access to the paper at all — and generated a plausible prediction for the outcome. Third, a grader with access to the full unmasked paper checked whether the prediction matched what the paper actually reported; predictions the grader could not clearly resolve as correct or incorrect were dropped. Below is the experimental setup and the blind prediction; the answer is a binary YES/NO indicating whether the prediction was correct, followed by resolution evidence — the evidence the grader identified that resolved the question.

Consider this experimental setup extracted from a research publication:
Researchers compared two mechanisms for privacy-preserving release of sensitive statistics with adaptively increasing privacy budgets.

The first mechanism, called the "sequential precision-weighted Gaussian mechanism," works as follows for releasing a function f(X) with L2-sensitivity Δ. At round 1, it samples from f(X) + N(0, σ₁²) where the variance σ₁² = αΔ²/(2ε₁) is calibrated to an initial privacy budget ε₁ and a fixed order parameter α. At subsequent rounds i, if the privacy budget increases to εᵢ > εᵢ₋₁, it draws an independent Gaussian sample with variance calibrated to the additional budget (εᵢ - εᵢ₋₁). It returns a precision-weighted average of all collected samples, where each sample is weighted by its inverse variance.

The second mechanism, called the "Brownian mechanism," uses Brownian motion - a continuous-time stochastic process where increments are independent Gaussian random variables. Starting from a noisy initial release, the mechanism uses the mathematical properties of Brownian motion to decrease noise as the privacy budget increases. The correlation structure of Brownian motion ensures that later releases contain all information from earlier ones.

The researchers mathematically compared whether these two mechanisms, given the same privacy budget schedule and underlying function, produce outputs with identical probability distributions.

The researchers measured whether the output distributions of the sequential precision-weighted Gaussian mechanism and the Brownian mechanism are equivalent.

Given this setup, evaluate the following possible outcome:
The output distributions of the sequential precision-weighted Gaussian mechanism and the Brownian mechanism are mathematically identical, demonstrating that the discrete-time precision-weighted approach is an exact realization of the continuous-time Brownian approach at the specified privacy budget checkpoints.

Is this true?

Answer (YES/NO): YES